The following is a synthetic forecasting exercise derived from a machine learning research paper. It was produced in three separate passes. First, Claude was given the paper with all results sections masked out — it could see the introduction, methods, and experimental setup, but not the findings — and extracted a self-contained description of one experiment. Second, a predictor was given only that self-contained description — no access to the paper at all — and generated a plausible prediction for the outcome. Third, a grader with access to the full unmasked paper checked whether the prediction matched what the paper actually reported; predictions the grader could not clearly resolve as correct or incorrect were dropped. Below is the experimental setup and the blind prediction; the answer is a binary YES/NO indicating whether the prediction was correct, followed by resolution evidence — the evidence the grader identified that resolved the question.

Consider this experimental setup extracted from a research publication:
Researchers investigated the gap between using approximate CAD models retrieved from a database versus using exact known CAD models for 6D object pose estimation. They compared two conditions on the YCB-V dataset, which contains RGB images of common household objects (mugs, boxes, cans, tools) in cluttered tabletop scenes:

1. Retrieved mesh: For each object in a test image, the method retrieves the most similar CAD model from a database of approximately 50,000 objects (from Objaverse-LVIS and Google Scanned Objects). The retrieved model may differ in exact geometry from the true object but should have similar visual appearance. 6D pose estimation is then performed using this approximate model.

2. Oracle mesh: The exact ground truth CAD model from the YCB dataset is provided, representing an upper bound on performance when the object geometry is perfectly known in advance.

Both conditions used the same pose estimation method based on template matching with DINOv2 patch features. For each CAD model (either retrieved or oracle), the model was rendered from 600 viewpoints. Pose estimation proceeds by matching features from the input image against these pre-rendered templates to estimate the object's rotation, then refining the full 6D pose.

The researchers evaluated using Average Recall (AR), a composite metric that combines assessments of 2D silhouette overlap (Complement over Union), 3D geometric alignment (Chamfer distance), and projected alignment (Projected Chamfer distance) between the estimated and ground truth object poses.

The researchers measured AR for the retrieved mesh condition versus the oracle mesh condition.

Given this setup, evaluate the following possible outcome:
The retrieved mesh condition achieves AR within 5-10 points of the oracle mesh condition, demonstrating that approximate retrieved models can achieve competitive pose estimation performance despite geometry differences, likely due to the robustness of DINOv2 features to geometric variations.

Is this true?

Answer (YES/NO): NO